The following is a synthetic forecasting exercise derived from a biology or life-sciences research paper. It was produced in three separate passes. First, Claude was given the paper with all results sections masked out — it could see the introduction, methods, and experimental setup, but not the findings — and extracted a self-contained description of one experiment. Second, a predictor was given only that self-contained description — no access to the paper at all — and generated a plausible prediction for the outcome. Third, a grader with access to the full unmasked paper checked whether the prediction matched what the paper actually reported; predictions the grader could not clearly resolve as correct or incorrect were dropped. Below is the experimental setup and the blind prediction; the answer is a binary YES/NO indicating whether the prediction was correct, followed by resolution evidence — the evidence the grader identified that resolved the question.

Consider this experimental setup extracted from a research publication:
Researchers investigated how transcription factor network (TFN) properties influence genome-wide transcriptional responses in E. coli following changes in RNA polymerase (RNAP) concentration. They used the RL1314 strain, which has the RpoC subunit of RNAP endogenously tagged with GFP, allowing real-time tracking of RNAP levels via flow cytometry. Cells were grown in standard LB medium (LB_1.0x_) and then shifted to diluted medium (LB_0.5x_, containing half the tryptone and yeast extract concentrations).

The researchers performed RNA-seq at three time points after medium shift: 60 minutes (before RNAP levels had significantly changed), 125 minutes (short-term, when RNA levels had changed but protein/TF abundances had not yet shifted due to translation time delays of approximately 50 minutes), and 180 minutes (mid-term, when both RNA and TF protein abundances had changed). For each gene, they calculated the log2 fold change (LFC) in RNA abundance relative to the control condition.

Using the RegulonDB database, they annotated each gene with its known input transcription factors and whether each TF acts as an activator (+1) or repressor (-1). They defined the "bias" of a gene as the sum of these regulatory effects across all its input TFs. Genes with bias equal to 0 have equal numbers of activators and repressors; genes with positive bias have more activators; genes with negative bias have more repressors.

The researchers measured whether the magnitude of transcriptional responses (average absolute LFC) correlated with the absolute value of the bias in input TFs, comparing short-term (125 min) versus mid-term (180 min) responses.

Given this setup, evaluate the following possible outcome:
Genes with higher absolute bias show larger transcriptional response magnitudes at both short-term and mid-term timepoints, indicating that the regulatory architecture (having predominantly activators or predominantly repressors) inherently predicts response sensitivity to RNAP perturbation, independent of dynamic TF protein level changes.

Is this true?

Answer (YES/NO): NO